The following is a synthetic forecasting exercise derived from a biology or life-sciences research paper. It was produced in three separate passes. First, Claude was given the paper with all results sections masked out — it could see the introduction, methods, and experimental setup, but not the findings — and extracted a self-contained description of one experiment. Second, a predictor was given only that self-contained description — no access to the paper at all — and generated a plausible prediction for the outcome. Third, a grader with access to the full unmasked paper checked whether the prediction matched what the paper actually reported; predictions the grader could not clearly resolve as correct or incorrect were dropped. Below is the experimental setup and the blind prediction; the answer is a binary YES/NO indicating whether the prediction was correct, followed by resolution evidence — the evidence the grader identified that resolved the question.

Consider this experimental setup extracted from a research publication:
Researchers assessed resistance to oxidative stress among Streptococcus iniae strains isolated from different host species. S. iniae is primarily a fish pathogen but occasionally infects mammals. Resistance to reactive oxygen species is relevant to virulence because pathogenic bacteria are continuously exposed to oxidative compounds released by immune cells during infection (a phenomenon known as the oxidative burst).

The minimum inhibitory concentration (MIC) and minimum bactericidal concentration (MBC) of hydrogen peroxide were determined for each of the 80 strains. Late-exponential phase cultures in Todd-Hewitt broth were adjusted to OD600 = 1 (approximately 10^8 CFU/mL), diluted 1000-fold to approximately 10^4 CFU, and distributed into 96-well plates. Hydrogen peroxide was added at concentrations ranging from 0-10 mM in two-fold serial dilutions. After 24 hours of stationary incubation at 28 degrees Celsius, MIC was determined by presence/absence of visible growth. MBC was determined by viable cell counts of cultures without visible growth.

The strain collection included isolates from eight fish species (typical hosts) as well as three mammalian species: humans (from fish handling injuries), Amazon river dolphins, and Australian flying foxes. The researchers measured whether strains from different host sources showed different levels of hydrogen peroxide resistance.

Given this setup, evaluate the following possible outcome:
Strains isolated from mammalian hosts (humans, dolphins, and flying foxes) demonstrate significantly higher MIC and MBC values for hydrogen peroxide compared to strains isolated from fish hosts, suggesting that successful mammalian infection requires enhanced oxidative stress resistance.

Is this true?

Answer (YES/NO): NO